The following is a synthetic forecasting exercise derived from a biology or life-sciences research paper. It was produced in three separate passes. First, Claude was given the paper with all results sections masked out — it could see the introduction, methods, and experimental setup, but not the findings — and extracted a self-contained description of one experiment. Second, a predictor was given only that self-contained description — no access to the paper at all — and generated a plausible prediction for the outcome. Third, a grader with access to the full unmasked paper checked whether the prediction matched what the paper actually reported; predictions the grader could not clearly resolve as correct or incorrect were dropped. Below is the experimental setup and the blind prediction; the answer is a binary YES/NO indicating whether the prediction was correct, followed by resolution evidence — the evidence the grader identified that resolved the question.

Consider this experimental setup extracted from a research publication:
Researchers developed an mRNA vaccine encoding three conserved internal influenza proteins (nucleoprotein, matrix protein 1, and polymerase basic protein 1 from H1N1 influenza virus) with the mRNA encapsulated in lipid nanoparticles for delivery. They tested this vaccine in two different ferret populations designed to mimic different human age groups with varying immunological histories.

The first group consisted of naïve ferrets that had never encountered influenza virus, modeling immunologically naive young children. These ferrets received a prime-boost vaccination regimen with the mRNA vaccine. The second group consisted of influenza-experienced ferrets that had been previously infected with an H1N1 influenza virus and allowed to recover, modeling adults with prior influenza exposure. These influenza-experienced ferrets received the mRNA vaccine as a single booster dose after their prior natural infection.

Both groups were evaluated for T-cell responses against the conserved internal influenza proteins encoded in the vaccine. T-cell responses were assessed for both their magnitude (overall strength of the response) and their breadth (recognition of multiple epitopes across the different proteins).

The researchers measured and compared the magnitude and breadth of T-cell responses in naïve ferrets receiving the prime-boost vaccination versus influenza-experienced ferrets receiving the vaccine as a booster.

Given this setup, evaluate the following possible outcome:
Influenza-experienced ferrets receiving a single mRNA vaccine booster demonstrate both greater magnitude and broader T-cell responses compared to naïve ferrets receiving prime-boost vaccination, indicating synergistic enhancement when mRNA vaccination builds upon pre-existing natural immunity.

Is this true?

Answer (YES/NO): YES